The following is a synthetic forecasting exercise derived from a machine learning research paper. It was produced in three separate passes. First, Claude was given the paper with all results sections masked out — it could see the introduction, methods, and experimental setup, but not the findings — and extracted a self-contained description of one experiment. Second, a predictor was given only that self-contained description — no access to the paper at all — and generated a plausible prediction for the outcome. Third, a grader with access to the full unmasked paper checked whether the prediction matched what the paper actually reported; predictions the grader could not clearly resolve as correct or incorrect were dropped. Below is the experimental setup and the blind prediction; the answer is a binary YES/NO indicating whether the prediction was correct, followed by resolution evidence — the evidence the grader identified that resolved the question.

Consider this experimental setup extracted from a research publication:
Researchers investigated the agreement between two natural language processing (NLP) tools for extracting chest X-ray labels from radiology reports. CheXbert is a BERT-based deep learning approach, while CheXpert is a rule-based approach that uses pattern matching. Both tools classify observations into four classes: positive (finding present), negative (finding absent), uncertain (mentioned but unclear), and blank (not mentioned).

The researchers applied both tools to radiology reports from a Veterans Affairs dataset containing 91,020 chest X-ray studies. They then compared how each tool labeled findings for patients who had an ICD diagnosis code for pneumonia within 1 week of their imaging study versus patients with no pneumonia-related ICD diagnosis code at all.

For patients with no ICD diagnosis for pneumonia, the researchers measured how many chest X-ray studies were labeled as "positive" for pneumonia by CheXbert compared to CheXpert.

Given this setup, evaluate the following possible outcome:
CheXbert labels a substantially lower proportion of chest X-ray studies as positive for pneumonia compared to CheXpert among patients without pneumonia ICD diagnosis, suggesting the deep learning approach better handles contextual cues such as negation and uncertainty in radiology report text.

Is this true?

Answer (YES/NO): YES